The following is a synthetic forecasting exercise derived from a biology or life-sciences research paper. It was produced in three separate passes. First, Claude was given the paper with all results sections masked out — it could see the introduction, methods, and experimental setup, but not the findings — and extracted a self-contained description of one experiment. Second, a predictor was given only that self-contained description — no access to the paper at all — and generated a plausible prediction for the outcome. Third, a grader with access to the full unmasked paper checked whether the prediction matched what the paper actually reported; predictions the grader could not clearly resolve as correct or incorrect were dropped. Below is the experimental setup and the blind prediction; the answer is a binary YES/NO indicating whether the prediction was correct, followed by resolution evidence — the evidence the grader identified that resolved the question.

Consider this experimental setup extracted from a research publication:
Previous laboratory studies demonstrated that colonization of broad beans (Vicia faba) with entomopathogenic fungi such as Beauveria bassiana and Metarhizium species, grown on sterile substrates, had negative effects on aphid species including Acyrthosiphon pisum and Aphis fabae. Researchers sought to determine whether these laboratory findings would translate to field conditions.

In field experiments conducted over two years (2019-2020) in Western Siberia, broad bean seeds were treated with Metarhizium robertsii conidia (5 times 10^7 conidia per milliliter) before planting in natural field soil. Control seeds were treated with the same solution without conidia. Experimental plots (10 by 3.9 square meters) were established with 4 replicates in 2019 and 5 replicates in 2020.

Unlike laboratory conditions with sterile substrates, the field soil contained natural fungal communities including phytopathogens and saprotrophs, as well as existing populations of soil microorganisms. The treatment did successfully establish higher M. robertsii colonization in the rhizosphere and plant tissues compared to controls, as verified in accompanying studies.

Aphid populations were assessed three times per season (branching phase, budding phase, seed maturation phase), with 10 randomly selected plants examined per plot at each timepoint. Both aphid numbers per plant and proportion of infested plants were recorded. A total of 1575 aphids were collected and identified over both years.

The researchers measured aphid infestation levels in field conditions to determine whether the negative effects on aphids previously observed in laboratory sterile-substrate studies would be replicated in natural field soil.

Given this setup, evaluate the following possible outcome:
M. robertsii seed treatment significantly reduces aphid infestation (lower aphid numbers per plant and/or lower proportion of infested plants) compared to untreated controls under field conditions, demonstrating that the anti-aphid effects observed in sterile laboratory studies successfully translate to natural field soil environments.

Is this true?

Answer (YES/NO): NO